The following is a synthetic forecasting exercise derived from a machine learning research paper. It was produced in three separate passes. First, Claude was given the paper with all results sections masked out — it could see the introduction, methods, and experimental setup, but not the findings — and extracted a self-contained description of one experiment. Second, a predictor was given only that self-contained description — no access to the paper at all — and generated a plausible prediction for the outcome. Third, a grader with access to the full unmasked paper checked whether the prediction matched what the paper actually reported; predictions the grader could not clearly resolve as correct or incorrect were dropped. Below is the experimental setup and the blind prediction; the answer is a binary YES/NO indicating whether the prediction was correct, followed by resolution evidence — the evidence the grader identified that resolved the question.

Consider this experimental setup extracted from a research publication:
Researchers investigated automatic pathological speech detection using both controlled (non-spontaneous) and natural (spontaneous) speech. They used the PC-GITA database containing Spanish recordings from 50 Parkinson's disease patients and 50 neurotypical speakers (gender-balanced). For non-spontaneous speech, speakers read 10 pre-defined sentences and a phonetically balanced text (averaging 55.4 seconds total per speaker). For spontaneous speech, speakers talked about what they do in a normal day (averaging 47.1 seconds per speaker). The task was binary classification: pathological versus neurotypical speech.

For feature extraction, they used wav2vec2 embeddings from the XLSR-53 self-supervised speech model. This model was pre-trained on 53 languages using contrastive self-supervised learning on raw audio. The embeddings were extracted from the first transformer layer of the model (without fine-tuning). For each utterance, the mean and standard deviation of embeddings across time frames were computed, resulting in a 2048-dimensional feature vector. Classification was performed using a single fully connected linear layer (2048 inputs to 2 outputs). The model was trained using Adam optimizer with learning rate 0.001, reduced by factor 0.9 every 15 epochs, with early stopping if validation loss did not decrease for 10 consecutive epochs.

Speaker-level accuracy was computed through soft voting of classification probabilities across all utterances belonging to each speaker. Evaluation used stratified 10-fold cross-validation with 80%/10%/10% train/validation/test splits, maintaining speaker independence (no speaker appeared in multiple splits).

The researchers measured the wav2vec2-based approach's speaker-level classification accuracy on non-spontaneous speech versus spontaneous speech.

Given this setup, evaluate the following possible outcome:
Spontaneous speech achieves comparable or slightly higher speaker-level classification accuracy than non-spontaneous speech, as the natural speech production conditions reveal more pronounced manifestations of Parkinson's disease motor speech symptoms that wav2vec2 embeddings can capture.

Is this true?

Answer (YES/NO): NO